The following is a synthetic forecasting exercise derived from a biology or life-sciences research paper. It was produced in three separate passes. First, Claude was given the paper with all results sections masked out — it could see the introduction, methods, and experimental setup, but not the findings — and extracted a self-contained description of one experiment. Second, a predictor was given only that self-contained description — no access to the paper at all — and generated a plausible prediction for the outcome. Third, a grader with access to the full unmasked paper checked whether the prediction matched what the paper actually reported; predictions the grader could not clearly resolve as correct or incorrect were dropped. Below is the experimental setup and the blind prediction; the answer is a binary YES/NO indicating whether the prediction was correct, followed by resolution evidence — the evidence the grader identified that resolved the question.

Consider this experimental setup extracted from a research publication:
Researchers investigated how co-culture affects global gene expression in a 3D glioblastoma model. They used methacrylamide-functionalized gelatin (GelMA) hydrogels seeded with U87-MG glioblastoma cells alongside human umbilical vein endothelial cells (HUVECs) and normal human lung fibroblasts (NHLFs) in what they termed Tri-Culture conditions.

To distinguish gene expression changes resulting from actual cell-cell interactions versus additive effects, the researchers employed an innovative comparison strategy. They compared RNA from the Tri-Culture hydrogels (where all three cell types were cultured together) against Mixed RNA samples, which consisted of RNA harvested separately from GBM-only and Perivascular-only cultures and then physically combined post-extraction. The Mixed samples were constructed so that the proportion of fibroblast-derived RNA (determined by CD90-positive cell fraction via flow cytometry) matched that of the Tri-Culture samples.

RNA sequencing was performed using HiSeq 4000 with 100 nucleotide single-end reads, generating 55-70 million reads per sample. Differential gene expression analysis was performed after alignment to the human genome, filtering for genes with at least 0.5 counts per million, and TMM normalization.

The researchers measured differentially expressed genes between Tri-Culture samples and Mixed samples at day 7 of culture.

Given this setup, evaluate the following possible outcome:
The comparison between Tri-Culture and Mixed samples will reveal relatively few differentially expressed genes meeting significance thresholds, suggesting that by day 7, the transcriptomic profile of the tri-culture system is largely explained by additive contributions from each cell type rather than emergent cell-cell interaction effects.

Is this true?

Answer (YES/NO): NO